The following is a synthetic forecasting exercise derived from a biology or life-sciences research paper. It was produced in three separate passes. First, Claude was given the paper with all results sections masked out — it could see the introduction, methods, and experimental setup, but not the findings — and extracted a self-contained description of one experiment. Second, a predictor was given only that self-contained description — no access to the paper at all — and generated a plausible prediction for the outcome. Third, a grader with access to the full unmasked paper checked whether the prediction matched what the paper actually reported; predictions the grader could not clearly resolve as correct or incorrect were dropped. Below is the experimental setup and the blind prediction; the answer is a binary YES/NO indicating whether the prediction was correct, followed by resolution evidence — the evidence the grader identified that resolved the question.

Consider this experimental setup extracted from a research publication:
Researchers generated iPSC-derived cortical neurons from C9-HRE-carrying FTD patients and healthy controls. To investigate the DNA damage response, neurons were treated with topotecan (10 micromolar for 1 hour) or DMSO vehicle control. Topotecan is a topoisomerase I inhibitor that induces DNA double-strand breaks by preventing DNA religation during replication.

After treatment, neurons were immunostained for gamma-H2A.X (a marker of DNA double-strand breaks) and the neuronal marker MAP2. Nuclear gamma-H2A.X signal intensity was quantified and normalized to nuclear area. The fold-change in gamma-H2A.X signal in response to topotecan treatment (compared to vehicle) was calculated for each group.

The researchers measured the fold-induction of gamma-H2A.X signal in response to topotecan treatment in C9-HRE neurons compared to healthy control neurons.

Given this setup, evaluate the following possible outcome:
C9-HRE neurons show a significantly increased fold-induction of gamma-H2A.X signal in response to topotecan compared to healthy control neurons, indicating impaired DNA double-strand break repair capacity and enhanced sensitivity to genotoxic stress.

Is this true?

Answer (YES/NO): NO